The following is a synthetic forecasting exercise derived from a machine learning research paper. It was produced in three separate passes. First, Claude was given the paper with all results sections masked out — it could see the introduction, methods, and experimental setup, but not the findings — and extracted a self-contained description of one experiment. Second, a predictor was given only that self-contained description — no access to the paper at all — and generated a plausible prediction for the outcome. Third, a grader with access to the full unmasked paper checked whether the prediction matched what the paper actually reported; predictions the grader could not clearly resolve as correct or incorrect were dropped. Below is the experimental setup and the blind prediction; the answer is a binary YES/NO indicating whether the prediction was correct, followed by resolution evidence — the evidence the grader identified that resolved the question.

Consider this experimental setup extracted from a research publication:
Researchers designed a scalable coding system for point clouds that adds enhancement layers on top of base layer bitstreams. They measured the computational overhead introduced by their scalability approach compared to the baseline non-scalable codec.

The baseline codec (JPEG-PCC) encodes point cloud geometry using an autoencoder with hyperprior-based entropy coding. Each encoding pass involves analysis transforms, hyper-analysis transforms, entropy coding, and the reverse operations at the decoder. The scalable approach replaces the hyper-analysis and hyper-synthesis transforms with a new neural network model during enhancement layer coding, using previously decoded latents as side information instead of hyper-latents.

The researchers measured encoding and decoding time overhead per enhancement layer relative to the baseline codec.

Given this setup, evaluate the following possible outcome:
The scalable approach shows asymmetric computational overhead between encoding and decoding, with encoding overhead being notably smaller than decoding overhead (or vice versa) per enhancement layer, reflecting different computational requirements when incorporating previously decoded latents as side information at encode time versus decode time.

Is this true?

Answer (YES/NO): YES